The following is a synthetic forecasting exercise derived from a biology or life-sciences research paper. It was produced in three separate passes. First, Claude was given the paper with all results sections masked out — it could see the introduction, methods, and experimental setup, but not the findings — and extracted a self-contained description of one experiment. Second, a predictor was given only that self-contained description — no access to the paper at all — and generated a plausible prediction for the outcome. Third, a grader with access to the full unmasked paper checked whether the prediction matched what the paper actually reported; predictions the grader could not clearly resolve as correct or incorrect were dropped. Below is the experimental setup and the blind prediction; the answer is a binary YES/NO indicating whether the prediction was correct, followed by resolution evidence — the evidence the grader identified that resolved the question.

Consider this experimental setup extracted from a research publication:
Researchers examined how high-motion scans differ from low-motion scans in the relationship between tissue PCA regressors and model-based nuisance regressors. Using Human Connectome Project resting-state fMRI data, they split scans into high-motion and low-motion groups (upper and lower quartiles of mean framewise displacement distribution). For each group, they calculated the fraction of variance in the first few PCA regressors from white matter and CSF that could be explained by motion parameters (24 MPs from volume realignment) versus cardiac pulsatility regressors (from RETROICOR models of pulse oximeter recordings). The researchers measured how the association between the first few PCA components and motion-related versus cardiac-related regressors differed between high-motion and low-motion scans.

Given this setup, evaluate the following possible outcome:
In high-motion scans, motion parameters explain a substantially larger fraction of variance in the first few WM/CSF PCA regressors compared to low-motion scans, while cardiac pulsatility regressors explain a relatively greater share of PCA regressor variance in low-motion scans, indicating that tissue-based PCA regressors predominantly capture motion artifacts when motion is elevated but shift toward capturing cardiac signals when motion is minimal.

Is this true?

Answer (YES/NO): YES